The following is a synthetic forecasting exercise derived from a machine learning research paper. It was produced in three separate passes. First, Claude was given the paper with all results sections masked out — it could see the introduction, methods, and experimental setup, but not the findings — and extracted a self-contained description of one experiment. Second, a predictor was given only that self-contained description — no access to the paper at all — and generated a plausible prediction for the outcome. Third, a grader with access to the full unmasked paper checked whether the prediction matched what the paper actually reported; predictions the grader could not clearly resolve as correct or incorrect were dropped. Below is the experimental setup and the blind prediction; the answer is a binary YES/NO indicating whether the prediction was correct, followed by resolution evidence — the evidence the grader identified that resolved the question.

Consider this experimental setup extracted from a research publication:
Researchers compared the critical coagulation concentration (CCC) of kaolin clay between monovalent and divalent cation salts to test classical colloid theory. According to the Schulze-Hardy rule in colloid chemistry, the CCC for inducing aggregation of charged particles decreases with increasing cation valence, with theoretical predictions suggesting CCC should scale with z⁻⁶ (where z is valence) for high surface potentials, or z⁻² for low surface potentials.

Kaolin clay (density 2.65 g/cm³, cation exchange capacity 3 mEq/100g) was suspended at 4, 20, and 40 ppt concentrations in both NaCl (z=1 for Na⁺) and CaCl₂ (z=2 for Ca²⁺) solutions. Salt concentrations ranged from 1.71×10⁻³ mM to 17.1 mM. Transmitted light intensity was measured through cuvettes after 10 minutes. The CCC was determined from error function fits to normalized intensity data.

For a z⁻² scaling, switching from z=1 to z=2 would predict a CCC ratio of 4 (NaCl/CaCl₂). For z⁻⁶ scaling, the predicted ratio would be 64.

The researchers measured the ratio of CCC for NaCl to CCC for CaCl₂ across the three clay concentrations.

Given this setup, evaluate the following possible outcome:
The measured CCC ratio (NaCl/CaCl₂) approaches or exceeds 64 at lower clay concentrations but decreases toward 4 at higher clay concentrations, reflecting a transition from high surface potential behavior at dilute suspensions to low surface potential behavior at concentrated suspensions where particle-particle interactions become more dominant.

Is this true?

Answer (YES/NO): NO